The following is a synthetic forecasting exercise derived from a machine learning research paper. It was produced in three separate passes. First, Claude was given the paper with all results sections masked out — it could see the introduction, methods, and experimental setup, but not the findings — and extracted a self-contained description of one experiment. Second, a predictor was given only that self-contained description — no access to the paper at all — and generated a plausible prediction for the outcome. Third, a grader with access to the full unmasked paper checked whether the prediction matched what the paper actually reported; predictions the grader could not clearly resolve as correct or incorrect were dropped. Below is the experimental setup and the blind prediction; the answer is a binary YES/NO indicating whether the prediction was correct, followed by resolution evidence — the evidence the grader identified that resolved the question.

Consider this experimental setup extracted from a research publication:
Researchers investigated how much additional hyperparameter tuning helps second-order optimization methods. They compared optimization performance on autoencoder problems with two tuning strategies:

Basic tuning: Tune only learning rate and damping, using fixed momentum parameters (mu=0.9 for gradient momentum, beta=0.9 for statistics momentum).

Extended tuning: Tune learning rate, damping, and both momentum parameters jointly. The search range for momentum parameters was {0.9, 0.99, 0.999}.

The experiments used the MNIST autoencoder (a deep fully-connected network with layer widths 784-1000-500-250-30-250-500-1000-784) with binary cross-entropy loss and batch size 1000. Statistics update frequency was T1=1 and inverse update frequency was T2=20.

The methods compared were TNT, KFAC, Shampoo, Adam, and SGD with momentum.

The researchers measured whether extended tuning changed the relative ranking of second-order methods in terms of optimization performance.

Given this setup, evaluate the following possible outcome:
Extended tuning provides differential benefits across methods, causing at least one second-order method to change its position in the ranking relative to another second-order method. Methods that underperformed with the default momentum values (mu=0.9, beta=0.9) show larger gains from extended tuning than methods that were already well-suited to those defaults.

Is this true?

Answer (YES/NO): NO